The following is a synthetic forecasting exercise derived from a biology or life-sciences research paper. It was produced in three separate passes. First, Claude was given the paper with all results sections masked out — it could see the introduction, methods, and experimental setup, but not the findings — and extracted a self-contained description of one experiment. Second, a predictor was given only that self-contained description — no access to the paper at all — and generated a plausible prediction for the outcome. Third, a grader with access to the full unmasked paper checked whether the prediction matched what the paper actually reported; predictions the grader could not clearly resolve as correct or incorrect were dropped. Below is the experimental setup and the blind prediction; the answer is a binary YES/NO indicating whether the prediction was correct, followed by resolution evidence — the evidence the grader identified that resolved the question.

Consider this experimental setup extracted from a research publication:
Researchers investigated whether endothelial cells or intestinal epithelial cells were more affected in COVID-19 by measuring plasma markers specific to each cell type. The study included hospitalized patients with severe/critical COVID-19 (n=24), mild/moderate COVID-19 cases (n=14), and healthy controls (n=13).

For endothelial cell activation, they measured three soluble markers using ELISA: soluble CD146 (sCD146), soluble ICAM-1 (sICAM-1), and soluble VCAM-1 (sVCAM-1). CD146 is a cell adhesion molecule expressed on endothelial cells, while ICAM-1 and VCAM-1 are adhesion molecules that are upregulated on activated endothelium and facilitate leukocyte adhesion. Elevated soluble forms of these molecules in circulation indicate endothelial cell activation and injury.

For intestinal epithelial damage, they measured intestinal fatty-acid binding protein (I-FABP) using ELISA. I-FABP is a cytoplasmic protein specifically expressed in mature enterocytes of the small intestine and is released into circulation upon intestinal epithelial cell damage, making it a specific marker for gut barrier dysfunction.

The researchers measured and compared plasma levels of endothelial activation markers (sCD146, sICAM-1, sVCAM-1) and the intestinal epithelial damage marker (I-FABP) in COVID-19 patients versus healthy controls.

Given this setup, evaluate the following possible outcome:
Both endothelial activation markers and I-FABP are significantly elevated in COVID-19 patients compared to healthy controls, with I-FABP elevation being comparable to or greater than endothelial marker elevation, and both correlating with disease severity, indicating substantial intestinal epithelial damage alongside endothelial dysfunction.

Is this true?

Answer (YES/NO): NO